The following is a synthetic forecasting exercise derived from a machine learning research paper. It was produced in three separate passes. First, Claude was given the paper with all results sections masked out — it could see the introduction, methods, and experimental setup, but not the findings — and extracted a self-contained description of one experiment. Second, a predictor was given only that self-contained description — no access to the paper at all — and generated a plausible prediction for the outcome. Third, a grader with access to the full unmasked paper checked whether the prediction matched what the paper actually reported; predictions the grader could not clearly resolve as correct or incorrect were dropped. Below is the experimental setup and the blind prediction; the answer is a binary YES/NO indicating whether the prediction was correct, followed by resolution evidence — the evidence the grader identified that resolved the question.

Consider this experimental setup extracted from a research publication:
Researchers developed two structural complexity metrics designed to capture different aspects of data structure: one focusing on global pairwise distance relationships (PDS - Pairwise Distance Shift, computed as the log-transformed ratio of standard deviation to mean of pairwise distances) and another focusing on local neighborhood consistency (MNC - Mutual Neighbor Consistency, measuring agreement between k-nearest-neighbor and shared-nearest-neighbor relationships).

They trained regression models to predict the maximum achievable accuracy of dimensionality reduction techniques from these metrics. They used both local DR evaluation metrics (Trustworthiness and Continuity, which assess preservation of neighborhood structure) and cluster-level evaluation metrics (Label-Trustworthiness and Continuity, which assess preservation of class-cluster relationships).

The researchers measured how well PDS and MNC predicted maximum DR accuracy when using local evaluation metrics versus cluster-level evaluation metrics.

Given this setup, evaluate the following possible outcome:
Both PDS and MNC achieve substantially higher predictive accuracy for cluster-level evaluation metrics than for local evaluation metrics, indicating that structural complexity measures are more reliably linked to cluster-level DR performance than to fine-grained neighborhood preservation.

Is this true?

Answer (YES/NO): NO